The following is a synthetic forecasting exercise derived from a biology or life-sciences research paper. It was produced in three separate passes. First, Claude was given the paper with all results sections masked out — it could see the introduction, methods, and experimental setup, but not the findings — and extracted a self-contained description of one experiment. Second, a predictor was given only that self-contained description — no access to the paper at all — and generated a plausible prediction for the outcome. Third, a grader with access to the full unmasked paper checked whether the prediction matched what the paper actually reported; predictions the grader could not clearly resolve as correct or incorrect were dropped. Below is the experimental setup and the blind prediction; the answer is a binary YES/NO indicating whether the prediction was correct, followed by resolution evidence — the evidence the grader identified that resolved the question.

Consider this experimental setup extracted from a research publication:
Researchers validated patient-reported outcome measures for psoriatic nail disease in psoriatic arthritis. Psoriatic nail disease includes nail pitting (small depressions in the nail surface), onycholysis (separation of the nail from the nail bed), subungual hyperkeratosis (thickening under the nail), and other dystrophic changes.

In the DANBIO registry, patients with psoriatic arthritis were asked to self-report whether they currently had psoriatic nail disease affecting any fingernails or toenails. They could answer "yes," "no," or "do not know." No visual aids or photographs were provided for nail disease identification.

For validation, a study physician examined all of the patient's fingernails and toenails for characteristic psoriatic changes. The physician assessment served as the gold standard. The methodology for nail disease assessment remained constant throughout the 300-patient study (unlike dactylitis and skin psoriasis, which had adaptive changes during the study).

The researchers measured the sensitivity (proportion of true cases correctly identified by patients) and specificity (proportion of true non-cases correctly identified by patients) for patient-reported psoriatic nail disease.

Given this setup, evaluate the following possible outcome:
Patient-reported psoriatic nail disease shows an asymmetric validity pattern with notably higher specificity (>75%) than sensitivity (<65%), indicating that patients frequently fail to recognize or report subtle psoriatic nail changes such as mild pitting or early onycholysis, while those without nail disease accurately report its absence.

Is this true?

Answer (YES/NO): NO